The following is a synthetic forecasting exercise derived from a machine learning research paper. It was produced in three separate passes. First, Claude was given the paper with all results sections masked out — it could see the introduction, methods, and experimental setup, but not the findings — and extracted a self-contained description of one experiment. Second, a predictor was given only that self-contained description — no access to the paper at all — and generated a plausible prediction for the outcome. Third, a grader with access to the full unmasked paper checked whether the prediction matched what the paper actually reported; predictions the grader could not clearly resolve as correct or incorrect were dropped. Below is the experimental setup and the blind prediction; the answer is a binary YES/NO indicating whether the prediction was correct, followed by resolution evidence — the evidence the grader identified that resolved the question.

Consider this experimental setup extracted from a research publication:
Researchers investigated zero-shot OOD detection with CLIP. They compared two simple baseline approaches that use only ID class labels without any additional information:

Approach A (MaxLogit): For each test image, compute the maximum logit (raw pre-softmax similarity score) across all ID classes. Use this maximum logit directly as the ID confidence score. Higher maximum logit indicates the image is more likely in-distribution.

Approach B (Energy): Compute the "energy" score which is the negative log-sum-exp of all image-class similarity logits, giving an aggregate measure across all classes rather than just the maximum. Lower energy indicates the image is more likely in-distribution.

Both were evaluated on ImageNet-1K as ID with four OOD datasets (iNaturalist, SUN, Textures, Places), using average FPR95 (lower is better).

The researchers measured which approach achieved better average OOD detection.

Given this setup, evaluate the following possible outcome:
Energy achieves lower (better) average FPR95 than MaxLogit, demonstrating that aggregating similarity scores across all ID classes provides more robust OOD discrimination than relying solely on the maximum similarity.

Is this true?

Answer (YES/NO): NO